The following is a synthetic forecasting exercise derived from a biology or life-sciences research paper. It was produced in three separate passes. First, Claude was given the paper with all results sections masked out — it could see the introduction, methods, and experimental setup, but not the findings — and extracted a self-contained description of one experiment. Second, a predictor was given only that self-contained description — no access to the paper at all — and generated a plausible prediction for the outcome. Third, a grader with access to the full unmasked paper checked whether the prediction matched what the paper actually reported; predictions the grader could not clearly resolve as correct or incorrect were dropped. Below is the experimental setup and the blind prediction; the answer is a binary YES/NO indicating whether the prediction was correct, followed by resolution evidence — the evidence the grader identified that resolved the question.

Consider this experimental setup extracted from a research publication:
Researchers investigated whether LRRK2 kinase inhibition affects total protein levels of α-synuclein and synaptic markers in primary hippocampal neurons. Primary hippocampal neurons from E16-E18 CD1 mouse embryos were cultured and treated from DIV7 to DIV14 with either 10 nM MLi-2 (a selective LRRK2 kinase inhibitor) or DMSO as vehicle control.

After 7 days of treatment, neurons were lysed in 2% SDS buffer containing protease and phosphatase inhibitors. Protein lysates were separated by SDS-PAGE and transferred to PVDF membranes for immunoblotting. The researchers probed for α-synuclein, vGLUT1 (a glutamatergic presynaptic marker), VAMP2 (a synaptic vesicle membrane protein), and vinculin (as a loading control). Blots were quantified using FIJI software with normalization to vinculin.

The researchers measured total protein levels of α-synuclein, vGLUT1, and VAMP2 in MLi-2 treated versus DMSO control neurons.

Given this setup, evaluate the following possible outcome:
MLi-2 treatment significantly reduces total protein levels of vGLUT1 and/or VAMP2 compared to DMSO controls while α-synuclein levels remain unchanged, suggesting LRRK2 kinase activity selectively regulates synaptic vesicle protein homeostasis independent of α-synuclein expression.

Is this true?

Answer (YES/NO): NO